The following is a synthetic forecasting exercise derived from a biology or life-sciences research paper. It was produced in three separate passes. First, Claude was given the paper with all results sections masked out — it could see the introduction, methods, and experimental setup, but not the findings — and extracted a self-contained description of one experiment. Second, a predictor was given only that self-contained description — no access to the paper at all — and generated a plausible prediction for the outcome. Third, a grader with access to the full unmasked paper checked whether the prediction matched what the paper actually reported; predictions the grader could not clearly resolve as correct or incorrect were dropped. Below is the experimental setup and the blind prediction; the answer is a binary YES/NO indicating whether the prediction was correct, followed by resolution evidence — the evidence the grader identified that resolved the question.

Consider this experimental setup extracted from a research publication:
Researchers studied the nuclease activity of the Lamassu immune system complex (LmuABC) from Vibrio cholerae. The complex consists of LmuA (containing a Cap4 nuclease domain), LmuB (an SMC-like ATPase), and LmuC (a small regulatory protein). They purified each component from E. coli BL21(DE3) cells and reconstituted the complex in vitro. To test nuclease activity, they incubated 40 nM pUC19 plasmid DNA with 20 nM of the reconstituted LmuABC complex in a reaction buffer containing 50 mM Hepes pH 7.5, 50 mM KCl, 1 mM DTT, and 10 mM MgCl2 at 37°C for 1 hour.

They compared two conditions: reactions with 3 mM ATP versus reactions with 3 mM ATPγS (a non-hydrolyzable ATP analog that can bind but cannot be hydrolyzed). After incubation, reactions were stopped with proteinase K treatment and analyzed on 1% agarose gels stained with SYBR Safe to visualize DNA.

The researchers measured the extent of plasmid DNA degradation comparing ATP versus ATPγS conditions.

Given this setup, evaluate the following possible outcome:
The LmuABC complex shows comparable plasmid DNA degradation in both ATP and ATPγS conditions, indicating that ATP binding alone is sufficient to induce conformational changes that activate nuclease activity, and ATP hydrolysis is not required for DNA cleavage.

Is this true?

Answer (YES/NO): NO